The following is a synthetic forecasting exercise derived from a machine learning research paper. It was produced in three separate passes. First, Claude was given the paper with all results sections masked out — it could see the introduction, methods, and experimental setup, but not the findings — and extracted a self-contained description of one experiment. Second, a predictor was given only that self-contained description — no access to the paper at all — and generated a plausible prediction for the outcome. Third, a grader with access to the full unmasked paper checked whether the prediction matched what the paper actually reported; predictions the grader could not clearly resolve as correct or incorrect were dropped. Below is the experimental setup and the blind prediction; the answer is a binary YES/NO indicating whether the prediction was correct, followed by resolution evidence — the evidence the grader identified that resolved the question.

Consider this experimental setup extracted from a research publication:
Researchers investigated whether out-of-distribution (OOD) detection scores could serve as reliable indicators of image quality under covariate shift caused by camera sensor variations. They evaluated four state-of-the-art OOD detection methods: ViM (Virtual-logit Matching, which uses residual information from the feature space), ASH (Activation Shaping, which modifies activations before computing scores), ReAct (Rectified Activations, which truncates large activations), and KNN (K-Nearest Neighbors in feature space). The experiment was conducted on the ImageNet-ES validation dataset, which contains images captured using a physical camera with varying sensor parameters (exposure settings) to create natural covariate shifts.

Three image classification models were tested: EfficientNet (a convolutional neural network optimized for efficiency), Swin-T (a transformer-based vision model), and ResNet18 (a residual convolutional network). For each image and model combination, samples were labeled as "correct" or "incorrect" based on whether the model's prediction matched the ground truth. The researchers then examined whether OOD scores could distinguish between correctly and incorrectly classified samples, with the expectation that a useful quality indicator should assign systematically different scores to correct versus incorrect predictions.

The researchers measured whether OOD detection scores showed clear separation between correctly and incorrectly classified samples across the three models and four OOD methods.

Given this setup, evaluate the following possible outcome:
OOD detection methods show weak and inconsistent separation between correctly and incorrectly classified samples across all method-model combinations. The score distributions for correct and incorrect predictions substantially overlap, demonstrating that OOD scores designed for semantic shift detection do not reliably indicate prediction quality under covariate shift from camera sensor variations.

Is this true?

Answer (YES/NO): YES